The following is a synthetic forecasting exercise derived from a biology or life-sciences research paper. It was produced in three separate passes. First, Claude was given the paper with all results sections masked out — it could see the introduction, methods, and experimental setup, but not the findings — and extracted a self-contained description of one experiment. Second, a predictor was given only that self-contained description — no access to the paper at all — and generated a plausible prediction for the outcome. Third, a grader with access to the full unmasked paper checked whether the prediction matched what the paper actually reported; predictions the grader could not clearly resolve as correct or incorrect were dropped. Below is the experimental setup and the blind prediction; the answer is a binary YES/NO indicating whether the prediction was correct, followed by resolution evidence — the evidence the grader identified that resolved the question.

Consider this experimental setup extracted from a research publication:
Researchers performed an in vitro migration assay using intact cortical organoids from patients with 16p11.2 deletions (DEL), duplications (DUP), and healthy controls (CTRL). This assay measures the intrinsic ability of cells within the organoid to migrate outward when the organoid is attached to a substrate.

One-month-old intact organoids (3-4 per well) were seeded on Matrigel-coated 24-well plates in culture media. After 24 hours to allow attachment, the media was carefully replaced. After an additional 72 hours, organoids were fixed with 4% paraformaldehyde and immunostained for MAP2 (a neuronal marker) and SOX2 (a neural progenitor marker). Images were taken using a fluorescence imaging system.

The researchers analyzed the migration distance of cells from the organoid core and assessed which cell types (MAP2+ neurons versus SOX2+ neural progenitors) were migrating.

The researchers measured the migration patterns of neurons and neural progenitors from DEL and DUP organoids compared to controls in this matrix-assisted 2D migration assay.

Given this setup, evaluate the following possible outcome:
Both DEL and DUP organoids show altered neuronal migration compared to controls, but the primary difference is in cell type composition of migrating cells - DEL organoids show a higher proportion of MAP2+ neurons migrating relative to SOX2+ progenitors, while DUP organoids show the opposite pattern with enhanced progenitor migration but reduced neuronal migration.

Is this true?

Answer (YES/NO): NO